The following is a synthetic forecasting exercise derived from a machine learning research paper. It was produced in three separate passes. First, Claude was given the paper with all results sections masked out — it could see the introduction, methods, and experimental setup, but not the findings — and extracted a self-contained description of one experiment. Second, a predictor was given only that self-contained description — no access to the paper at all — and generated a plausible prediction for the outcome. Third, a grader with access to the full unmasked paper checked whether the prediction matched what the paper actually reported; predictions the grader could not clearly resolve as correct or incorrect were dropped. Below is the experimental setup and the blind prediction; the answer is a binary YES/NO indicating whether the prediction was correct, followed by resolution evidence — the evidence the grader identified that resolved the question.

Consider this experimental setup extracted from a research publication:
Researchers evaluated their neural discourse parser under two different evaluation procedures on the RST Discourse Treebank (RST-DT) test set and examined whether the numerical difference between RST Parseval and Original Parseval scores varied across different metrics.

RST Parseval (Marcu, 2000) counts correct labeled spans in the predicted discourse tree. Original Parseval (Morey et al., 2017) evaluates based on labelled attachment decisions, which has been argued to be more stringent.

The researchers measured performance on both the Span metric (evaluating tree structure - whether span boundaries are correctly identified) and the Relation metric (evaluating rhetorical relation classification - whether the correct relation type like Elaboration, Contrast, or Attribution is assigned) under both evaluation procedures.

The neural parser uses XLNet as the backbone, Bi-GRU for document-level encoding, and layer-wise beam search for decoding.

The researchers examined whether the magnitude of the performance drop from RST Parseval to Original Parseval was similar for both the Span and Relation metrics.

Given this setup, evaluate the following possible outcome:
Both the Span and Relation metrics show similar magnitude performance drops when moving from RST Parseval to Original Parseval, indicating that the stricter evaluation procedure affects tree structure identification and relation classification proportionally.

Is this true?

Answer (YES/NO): NO